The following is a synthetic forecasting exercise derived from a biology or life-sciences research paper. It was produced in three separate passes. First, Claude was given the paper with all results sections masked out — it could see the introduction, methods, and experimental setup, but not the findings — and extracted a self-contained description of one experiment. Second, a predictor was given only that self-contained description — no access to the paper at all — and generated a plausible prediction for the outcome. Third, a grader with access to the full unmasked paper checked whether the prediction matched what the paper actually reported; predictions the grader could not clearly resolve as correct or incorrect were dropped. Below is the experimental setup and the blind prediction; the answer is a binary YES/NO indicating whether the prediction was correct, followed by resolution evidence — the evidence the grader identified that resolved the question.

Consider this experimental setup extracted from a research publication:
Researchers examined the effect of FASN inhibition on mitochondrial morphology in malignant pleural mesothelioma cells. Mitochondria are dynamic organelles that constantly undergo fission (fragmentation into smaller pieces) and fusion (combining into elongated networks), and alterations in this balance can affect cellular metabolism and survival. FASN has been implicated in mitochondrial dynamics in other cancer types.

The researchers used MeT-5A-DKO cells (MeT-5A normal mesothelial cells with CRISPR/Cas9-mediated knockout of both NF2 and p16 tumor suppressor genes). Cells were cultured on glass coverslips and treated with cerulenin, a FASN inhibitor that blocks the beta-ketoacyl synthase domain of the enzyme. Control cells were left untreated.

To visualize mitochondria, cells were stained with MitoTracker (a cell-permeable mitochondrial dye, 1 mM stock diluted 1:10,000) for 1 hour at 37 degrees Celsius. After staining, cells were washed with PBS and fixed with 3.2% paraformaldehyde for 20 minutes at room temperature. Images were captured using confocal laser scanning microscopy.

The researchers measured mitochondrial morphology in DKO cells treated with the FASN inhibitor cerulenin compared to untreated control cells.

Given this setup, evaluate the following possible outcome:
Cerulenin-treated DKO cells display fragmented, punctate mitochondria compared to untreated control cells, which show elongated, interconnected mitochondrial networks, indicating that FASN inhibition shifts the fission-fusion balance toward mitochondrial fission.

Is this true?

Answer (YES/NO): NO